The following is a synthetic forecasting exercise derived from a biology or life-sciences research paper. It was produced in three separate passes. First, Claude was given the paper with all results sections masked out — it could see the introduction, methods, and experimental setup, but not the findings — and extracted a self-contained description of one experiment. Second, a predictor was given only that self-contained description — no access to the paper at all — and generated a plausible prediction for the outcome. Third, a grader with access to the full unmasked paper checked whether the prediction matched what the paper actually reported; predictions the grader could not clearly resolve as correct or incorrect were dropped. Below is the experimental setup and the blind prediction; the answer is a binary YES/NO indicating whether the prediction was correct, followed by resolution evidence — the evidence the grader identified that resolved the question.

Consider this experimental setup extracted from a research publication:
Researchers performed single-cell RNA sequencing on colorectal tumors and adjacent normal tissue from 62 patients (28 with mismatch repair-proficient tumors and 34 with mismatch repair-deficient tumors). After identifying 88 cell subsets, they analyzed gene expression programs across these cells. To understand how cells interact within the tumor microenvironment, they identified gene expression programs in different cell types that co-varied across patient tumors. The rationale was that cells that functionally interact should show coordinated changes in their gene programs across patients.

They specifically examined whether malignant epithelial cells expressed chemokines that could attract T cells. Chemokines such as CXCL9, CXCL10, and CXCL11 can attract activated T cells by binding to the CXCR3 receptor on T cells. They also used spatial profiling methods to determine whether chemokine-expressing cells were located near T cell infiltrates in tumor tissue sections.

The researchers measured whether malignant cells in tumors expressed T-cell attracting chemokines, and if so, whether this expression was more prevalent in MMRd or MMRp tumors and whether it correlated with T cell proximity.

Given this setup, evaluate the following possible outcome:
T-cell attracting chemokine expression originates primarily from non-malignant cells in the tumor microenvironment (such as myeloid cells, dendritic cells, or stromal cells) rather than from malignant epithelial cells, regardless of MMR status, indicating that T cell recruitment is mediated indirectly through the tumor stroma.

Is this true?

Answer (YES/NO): NO